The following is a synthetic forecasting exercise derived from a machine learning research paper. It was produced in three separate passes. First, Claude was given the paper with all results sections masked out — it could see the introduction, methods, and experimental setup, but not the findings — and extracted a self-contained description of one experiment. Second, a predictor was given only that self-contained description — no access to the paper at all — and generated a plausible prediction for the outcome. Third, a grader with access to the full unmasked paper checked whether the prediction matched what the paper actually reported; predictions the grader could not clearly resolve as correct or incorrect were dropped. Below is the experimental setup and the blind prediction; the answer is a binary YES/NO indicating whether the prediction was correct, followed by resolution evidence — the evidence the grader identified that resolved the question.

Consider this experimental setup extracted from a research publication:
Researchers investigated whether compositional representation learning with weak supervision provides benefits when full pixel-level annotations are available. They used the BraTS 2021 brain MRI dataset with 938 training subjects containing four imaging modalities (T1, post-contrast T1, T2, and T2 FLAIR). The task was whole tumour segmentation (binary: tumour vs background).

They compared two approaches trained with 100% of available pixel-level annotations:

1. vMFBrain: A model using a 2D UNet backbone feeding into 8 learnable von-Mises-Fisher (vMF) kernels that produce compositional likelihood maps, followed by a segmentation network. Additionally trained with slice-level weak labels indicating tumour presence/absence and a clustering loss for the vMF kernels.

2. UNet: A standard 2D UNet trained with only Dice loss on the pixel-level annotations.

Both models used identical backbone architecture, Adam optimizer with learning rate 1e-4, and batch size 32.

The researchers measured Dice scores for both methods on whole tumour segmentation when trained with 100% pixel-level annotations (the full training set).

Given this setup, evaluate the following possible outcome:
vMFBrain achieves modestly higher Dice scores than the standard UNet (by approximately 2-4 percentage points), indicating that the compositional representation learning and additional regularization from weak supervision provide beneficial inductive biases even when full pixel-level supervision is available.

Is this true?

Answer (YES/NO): NO